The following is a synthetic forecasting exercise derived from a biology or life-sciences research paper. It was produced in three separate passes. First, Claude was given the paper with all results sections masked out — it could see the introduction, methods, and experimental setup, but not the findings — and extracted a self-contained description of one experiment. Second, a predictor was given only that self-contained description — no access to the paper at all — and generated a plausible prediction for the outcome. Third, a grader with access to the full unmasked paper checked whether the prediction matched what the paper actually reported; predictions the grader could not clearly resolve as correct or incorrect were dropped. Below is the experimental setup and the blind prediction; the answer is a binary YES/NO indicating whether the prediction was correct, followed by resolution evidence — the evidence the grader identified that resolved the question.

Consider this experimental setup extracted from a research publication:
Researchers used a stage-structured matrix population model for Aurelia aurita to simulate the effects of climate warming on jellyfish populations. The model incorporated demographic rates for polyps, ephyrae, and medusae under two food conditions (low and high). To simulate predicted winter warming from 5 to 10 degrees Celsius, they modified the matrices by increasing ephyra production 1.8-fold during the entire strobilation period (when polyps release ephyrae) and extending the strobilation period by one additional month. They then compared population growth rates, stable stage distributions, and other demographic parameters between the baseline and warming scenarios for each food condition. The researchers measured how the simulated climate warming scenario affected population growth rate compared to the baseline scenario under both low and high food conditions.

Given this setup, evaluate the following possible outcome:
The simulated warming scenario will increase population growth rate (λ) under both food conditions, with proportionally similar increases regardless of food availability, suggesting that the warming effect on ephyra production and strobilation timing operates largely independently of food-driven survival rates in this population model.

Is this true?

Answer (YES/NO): NO